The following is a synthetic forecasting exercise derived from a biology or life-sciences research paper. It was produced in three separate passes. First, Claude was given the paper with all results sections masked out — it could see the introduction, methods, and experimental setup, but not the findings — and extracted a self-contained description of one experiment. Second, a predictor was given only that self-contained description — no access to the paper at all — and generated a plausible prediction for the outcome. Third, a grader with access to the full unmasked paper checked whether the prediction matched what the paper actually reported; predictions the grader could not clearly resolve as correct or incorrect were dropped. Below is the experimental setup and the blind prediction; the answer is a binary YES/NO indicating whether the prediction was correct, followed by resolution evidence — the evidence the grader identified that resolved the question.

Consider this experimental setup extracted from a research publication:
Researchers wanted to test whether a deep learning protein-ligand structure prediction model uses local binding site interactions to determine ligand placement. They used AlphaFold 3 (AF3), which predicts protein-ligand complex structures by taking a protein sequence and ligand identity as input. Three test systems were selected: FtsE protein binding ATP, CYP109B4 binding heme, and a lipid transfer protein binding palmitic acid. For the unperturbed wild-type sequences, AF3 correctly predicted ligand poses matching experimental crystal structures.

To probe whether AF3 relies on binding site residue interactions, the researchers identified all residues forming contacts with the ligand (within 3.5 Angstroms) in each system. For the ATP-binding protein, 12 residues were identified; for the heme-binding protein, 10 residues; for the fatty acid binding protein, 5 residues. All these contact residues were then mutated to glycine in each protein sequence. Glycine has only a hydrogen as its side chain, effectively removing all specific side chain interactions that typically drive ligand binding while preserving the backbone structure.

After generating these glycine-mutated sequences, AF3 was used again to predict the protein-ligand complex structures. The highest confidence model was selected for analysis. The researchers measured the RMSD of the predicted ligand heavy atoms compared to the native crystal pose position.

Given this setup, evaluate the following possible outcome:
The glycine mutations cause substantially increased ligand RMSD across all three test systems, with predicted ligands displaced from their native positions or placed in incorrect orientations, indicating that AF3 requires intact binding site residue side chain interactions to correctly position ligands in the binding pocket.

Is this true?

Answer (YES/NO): NO